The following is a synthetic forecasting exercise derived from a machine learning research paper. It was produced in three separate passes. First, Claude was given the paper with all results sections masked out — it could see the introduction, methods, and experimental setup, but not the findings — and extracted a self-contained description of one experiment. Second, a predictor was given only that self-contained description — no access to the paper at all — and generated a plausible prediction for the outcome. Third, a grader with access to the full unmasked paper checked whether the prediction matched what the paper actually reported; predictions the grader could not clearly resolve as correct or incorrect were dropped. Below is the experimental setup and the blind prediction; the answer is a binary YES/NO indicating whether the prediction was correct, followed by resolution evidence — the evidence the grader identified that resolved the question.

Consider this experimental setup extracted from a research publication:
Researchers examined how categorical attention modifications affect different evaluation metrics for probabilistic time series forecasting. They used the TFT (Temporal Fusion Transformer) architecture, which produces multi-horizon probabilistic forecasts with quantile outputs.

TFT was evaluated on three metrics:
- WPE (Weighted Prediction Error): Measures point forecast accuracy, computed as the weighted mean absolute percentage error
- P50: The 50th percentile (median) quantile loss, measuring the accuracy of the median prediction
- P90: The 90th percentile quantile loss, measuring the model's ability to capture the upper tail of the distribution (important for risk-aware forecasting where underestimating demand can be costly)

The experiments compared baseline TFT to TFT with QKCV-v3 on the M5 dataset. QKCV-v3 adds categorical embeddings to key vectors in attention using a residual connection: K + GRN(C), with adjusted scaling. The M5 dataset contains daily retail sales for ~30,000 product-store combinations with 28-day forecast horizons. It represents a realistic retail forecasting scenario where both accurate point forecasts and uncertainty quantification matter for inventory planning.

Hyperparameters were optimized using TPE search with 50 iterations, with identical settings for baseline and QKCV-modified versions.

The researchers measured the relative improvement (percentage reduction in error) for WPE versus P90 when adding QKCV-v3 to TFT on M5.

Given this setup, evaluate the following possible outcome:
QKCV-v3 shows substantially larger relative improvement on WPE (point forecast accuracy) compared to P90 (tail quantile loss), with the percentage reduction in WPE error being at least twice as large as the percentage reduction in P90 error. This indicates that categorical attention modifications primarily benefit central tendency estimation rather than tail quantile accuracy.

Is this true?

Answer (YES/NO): YES